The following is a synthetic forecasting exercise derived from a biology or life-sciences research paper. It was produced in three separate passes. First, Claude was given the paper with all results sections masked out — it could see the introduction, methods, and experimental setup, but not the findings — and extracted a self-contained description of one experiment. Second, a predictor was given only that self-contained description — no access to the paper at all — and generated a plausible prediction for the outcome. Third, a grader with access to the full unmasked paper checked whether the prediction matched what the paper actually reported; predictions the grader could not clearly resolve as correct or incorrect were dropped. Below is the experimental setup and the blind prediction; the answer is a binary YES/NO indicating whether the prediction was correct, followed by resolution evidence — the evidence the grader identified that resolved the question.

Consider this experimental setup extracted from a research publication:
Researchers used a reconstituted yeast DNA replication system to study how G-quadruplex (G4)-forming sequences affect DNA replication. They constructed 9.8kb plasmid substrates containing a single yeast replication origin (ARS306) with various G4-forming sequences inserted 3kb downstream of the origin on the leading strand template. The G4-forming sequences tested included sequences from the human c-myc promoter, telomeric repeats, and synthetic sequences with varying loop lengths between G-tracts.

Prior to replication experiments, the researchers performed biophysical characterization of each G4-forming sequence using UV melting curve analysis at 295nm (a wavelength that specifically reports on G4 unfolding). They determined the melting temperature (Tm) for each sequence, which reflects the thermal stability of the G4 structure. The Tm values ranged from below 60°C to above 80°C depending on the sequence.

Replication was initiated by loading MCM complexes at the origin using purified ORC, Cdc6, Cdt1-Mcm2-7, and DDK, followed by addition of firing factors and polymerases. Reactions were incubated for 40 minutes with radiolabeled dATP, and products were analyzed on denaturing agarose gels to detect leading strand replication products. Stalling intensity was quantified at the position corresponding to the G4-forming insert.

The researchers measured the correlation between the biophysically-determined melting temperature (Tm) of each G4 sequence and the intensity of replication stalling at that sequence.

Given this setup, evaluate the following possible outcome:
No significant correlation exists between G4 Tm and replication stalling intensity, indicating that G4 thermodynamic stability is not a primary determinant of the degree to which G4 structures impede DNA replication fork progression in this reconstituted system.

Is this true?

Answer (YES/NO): NO